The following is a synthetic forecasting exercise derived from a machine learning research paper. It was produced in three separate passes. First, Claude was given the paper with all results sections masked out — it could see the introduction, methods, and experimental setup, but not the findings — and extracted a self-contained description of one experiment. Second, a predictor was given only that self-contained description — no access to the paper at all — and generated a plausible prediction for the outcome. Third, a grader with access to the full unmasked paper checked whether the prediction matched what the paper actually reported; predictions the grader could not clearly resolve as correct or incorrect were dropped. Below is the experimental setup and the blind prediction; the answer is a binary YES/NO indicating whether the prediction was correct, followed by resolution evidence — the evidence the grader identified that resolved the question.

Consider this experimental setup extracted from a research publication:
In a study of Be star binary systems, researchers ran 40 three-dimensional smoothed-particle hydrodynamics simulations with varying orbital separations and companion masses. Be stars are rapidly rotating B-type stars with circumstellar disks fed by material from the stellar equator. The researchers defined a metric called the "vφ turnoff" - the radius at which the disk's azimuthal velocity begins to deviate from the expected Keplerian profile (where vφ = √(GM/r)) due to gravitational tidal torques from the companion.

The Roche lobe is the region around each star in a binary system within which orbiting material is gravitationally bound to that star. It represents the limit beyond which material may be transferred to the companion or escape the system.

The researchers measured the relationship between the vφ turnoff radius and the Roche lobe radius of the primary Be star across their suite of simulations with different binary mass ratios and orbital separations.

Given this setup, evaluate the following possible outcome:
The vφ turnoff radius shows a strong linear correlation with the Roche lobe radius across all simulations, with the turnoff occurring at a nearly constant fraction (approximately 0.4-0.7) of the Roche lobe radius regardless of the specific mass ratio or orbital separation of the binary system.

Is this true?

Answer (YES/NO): NO